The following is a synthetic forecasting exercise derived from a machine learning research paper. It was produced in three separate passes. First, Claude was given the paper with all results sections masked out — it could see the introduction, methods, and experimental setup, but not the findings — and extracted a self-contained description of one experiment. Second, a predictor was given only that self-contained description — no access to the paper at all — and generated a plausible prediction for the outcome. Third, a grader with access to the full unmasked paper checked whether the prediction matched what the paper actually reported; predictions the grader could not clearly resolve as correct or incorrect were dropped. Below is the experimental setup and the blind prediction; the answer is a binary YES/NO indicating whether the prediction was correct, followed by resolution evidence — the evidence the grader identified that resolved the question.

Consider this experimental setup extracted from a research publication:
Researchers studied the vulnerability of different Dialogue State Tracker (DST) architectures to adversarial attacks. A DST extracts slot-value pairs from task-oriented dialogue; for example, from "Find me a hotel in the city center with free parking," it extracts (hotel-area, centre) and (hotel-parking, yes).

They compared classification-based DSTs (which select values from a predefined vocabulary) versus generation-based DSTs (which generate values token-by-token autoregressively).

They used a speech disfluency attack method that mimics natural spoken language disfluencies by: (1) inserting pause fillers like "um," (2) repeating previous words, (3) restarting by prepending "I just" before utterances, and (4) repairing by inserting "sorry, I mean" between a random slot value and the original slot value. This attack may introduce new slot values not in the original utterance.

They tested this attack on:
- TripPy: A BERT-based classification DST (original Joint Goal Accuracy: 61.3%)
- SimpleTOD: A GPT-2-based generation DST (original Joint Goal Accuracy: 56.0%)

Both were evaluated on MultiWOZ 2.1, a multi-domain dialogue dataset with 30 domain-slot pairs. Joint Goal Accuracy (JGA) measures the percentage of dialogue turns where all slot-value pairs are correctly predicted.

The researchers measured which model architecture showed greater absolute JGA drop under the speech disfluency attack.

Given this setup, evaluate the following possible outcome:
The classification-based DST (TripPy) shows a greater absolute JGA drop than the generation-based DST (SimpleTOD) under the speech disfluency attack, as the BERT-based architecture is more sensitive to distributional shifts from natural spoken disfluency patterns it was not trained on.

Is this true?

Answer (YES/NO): NO